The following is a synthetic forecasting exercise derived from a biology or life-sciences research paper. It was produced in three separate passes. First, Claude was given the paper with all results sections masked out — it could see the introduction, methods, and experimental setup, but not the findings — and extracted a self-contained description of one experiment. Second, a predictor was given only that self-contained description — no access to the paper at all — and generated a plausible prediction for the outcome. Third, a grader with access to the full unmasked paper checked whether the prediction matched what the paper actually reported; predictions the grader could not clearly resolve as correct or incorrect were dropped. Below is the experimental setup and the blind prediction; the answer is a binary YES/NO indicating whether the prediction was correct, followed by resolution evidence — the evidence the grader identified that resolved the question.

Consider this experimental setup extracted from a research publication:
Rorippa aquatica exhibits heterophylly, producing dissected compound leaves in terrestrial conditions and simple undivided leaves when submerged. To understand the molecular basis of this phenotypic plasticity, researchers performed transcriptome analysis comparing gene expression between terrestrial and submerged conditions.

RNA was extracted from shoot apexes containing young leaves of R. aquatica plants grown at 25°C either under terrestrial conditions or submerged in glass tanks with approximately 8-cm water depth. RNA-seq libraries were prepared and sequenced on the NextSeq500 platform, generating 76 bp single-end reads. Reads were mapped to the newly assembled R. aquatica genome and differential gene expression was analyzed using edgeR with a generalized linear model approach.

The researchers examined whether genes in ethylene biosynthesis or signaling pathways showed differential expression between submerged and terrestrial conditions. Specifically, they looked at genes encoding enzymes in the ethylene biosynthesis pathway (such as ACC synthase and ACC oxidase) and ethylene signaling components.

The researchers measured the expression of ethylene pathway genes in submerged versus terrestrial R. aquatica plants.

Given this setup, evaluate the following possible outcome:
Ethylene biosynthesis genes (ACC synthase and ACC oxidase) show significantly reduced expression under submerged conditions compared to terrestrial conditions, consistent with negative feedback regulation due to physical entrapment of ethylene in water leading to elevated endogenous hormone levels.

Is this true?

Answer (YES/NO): NO